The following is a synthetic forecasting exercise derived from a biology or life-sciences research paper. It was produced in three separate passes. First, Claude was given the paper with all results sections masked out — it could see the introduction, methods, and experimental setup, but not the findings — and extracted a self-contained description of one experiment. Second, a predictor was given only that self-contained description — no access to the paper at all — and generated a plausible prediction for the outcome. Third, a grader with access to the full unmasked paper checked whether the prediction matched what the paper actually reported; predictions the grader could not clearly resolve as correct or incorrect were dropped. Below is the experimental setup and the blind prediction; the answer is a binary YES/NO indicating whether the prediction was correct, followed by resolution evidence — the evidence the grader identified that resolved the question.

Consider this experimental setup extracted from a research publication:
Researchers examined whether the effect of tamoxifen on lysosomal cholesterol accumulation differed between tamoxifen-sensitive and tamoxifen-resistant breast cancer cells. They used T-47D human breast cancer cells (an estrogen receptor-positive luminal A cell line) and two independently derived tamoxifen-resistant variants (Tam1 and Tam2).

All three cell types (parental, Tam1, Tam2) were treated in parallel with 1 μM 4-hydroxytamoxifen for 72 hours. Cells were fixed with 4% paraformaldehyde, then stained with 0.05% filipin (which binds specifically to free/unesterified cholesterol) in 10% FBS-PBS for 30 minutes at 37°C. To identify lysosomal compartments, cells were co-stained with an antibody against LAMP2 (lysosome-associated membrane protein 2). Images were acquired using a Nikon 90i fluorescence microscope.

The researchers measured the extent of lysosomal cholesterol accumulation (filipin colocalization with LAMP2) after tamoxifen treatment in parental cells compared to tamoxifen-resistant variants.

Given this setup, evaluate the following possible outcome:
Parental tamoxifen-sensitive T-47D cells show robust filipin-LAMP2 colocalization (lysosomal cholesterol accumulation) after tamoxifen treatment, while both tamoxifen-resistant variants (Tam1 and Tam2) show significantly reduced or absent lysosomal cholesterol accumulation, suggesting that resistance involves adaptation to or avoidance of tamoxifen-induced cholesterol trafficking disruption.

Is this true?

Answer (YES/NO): NO